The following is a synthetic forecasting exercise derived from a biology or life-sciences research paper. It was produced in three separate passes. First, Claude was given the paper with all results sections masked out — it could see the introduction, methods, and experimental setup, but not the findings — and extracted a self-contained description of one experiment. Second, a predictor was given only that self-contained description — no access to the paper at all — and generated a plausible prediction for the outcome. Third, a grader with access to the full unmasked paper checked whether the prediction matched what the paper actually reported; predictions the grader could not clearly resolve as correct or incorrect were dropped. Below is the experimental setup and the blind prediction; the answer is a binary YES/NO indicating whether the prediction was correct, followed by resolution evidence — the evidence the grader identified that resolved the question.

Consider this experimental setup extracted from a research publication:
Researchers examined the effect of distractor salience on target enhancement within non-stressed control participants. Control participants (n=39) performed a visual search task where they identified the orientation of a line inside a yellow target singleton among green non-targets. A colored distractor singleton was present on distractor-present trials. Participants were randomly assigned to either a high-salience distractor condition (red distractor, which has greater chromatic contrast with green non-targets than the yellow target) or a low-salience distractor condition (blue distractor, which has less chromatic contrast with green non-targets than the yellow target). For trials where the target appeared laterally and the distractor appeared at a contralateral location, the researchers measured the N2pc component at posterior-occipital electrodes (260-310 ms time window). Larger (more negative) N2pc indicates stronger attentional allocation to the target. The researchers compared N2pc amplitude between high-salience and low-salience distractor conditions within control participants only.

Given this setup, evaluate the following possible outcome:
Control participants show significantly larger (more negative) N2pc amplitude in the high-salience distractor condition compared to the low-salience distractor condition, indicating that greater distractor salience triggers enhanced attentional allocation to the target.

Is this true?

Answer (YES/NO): YES